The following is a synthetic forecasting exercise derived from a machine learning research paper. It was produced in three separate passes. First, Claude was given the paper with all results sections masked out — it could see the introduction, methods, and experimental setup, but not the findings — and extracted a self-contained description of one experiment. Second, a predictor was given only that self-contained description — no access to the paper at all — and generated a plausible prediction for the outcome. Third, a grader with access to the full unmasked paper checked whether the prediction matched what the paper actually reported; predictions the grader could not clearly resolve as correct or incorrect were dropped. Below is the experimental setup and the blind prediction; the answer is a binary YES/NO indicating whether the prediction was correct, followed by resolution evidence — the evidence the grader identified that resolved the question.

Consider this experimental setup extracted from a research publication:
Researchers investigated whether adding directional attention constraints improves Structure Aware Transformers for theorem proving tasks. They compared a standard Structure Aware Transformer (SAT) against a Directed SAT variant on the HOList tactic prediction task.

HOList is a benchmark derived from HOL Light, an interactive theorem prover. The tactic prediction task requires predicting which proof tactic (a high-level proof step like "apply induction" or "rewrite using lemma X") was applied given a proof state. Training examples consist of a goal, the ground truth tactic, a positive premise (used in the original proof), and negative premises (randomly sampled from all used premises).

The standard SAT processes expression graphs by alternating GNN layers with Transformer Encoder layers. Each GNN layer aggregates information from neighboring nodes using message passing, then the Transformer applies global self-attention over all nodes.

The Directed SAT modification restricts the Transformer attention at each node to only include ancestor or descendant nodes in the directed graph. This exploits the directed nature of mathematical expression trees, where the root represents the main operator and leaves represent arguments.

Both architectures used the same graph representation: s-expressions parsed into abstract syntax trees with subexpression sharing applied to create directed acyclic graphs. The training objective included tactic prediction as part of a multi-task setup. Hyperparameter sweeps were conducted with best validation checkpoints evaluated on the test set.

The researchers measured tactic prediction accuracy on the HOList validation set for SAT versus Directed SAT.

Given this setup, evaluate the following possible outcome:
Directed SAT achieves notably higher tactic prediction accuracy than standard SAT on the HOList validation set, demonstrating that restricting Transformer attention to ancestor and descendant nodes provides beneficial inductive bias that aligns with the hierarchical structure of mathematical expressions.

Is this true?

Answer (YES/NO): YES